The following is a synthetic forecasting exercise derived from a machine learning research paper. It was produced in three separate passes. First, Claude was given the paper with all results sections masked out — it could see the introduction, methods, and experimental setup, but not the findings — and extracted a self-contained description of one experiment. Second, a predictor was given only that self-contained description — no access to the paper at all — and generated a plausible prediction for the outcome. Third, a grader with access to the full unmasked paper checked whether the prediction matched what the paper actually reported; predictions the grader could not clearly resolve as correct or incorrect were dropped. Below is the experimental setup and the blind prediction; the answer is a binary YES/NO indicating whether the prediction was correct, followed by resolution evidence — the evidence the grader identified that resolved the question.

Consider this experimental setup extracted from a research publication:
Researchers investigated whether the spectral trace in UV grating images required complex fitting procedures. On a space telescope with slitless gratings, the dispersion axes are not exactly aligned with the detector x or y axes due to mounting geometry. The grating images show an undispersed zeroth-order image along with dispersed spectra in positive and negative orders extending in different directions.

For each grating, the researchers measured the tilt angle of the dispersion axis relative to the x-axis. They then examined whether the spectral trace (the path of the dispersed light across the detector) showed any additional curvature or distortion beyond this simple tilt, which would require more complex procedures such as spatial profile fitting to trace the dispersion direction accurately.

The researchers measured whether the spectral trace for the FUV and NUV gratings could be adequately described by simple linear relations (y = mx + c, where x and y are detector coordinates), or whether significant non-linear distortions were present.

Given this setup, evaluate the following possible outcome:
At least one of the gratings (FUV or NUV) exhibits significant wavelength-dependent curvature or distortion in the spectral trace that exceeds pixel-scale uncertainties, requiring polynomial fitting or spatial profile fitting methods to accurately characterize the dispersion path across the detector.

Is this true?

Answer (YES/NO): NO